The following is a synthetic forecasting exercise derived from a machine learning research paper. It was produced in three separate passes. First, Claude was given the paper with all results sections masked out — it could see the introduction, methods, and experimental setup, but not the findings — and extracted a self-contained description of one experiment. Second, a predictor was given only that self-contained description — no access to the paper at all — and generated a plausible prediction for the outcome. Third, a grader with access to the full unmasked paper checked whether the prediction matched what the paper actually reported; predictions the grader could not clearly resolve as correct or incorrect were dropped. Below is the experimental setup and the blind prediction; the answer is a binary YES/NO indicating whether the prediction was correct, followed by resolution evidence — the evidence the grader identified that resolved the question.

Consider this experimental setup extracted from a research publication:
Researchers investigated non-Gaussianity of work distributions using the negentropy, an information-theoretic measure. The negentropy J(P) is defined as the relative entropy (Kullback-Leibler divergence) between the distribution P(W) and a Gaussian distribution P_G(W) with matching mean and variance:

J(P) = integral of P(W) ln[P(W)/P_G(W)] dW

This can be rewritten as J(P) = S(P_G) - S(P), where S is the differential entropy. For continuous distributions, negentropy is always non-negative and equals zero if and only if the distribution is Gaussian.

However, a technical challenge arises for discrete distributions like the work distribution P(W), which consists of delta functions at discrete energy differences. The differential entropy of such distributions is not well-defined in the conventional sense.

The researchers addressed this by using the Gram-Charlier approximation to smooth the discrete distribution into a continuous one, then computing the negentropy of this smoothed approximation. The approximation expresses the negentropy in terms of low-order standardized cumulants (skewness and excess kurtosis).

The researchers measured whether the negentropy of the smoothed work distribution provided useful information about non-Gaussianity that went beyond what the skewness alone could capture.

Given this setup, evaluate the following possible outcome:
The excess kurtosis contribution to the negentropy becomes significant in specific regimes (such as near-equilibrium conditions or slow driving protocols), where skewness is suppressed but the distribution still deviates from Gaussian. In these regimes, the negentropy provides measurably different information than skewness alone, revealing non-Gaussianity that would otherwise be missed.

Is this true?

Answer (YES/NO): NO